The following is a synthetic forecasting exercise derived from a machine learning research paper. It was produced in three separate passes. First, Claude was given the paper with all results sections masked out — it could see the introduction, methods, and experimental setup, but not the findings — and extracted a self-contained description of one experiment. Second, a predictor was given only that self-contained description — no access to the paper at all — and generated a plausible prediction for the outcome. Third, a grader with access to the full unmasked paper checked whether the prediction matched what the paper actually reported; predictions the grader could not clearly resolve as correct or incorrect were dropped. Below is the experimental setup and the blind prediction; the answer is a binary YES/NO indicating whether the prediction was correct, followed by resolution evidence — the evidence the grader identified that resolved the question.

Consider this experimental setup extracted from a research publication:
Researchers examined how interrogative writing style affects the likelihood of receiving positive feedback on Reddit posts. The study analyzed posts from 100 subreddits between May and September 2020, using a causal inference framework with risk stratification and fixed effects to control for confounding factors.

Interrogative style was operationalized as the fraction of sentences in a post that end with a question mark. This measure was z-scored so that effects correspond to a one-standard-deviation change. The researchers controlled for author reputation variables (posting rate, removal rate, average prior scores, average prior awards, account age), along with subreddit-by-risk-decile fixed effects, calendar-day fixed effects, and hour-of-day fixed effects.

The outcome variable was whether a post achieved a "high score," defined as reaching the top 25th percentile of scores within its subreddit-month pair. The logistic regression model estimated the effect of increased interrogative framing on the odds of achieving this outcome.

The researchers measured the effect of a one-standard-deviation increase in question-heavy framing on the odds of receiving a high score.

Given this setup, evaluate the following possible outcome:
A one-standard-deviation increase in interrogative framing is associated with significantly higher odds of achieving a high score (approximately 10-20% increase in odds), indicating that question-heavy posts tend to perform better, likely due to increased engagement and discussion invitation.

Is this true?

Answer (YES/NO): NO